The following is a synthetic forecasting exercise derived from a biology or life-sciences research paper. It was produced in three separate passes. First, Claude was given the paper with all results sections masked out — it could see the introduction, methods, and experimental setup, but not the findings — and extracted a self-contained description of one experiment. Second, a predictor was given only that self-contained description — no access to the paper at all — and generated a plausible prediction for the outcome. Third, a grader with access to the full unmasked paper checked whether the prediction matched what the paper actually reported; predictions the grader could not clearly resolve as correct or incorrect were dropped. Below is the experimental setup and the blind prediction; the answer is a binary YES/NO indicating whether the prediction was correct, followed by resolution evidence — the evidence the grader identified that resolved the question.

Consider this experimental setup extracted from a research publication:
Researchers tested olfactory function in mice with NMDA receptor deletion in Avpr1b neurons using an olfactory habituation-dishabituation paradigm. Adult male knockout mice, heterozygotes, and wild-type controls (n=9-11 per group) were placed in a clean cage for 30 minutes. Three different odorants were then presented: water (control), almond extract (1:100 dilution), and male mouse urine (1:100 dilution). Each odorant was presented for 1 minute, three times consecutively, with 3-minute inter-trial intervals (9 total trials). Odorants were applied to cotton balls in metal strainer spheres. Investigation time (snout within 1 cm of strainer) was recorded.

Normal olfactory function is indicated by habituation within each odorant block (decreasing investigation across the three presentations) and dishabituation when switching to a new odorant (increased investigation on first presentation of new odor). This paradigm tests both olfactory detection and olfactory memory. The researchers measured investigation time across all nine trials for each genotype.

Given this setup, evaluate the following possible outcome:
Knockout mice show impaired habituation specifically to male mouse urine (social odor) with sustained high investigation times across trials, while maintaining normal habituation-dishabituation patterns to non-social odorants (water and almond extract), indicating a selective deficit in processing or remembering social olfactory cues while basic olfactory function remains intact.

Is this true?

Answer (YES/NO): NO